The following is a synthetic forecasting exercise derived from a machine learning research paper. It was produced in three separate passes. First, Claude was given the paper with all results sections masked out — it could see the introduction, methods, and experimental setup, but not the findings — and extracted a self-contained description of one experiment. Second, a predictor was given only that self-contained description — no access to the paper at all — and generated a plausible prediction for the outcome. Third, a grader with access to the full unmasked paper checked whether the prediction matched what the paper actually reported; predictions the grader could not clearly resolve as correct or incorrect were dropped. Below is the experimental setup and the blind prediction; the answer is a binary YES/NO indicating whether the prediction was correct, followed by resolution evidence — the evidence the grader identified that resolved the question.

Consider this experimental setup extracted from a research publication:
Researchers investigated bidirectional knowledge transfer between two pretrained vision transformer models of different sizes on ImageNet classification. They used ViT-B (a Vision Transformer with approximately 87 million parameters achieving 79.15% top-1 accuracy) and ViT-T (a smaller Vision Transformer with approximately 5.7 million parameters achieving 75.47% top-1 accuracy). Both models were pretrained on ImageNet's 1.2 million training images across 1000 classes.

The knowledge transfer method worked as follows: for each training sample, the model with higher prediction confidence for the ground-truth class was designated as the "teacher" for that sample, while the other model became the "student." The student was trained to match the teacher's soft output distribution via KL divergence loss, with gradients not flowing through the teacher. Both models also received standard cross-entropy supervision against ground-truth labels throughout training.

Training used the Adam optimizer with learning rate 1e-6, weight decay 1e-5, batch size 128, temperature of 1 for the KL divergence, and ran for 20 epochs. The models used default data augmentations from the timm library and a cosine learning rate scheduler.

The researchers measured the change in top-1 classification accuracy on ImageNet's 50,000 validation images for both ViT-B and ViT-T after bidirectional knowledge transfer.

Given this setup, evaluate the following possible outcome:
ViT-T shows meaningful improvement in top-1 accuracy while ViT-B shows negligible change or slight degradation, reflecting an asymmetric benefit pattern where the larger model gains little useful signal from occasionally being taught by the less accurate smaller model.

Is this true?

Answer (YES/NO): NO